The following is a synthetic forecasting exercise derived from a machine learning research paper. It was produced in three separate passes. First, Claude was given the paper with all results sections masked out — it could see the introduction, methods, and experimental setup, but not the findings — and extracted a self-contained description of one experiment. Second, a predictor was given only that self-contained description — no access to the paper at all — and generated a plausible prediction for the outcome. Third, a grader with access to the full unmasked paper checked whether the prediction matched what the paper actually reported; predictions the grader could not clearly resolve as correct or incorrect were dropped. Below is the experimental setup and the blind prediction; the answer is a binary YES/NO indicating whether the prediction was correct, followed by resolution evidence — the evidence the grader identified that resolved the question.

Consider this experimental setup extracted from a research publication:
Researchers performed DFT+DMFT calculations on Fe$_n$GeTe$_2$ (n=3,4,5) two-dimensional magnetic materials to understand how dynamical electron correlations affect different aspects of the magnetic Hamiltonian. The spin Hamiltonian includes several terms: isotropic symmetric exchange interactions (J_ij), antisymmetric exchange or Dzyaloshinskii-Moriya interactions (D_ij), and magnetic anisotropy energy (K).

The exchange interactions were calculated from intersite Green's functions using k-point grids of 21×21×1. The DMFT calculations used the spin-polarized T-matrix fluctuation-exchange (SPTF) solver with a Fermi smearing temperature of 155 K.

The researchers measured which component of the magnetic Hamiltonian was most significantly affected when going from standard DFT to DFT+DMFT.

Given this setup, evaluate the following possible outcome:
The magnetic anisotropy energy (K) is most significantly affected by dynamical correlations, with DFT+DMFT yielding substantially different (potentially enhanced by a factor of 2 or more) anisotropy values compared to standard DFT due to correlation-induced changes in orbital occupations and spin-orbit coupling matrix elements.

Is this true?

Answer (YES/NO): NO